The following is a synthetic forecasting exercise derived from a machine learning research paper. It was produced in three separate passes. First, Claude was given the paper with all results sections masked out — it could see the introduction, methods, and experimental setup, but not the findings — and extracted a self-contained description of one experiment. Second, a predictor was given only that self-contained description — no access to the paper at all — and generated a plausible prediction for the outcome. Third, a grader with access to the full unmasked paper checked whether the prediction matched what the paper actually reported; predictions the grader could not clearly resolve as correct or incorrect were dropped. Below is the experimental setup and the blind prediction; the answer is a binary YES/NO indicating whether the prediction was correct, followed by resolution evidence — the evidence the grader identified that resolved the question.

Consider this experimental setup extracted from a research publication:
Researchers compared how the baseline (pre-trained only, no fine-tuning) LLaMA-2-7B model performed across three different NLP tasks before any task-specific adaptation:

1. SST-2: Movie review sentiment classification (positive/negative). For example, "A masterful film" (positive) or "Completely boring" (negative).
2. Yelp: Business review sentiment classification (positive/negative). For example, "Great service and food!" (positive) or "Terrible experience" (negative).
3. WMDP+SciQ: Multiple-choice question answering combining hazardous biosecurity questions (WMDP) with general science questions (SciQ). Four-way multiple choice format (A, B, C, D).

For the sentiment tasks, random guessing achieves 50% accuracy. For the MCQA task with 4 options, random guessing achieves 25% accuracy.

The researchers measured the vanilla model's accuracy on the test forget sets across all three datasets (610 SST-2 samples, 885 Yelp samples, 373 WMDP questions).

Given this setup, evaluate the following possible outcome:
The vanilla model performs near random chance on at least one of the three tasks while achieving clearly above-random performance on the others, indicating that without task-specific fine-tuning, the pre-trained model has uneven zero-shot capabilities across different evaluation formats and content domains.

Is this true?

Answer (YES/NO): NO